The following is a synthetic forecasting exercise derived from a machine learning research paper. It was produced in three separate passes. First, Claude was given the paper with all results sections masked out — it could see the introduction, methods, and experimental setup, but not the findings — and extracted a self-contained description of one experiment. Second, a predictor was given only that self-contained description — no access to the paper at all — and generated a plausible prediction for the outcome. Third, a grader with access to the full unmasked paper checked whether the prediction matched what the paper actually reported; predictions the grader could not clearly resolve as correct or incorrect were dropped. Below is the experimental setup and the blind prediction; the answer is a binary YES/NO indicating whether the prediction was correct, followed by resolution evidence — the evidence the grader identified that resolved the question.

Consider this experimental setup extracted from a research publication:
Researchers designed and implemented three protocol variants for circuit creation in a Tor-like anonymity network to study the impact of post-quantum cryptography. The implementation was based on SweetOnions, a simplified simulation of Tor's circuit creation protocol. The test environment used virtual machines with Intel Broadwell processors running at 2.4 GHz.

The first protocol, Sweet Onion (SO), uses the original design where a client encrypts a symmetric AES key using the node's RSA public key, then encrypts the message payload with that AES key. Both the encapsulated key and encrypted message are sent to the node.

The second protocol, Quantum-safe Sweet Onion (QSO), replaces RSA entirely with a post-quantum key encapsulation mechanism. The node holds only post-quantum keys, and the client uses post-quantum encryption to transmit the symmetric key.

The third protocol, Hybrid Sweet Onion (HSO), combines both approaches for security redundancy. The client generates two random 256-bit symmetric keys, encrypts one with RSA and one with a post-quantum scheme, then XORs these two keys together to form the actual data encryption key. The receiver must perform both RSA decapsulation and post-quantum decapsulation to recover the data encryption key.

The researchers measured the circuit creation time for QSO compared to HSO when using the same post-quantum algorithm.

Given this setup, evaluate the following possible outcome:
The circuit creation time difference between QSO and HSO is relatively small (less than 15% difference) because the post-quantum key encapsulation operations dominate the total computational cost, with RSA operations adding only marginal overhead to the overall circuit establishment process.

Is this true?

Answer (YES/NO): NO